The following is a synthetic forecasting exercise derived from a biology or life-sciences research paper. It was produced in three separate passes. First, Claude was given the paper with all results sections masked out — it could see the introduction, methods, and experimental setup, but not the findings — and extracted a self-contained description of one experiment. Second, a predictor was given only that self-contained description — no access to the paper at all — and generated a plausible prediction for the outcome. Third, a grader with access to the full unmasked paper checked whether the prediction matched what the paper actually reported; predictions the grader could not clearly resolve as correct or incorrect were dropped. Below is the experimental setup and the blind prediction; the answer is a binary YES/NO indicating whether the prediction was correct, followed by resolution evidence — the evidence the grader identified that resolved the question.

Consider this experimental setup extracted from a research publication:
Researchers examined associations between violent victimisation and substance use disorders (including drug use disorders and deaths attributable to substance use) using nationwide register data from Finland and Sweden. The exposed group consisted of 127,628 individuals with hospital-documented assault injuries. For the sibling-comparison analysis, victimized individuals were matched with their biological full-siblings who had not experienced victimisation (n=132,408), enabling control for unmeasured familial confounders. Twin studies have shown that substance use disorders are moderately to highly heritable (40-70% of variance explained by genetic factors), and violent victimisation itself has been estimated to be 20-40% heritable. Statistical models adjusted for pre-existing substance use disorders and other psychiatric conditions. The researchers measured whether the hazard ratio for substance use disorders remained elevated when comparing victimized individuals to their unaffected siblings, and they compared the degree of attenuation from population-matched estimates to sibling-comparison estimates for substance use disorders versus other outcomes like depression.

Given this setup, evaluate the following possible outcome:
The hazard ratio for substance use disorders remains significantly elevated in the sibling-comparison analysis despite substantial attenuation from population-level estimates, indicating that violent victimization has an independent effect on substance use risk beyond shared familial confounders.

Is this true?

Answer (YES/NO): YES